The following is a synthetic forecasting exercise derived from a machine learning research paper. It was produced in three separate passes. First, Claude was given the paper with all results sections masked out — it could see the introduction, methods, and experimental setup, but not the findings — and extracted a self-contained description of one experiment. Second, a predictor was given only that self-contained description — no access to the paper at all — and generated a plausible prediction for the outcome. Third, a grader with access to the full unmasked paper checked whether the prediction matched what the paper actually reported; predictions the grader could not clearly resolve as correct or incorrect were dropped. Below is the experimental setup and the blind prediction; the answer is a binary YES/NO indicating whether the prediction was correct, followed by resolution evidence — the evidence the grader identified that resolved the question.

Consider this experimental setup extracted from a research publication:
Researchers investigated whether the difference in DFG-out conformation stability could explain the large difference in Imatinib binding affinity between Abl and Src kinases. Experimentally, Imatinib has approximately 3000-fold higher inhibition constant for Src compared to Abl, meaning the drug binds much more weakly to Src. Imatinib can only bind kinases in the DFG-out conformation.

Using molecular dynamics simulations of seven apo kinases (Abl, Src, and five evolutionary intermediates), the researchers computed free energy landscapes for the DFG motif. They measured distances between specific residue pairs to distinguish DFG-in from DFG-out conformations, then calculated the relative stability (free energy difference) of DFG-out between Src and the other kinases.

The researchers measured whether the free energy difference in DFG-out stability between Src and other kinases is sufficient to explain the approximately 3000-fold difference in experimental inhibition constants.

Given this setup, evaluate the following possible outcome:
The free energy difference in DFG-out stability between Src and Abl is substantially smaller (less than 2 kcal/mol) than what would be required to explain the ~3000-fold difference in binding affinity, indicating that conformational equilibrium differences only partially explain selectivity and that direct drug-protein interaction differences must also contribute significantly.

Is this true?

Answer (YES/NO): YES